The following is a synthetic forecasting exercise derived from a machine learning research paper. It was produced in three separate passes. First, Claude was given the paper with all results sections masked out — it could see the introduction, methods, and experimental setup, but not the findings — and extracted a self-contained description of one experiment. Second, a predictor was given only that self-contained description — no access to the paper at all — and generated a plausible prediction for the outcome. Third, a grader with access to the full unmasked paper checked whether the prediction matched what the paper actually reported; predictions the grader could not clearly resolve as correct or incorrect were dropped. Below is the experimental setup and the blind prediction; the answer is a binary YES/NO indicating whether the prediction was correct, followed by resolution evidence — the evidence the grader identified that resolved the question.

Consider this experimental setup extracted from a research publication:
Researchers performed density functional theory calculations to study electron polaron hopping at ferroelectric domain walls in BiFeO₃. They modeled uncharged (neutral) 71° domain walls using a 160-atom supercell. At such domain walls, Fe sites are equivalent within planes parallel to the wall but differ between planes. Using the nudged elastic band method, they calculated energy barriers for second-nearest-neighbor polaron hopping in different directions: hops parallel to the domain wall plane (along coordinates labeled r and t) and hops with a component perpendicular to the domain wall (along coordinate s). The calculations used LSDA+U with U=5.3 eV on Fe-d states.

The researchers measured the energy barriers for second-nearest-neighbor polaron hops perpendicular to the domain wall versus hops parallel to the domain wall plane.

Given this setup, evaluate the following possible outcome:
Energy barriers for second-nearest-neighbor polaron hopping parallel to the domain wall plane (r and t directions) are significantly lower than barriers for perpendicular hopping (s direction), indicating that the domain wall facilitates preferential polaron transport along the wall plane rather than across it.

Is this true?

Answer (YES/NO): YES